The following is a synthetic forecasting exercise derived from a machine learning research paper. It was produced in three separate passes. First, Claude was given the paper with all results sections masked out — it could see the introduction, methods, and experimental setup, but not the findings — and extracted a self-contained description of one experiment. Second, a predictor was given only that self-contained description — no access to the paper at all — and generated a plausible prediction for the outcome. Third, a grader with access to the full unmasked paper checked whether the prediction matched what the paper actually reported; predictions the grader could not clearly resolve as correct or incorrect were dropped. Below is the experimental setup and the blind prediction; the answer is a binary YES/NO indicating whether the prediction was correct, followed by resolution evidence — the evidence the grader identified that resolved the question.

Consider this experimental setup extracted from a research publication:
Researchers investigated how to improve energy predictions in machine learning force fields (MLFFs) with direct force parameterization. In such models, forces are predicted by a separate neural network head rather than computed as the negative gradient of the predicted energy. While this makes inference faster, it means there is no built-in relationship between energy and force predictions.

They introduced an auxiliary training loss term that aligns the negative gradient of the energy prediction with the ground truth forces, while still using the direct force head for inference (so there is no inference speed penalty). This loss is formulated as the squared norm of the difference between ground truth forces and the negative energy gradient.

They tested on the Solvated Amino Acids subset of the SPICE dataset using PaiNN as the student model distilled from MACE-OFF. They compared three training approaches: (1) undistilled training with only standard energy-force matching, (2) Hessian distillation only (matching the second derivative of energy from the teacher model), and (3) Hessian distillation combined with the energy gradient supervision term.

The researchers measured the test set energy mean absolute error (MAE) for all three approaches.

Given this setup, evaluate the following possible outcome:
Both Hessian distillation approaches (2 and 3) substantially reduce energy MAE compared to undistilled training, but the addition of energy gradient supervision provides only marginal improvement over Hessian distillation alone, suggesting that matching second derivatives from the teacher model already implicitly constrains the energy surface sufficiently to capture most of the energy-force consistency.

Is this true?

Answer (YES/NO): NO